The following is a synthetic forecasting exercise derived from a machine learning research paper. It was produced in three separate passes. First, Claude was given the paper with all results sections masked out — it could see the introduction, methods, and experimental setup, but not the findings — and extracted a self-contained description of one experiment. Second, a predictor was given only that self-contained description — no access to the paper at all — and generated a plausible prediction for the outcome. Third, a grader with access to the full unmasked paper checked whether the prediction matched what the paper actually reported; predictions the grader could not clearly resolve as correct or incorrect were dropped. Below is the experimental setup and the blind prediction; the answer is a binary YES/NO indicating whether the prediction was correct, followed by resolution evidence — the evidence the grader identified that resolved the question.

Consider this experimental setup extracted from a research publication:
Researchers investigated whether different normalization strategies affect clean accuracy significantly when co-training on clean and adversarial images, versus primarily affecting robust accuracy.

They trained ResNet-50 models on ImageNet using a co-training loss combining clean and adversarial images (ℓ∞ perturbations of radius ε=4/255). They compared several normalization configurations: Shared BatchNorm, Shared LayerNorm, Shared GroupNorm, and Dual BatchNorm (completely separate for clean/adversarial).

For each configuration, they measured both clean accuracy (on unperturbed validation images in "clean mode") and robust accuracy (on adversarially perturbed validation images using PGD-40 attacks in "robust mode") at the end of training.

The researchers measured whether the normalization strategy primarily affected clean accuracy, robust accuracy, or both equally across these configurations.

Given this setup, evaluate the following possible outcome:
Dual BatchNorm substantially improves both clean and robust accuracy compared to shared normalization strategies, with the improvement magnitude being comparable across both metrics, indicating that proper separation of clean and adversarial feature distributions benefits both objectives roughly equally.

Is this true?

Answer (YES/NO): NO